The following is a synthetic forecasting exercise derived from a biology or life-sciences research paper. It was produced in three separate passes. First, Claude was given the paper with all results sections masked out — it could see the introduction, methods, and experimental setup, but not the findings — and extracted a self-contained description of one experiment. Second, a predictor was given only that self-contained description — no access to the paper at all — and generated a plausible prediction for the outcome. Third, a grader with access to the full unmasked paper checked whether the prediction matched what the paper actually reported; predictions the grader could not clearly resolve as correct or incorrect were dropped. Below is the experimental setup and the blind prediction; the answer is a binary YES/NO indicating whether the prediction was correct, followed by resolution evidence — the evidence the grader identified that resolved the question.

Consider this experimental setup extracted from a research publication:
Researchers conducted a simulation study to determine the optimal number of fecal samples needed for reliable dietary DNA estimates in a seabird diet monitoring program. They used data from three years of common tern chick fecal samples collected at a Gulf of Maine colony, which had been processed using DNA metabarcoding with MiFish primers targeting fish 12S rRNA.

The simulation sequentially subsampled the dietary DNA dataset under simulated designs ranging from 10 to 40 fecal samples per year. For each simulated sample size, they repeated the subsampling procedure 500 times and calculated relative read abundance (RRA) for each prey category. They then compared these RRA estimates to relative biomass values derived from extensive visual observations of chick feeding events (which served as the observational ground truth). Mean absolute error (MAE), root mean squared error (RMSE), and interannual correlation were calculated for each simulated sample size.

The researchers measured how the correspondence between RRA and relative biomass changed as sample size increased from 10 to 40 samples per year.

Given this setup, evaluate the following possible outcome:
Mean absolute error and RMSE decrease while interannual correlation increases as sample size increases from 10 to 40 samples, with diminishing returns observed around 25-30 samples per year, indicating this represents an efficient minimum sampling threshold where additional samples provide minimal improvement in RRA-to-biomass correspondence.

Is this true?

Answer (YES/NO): NO